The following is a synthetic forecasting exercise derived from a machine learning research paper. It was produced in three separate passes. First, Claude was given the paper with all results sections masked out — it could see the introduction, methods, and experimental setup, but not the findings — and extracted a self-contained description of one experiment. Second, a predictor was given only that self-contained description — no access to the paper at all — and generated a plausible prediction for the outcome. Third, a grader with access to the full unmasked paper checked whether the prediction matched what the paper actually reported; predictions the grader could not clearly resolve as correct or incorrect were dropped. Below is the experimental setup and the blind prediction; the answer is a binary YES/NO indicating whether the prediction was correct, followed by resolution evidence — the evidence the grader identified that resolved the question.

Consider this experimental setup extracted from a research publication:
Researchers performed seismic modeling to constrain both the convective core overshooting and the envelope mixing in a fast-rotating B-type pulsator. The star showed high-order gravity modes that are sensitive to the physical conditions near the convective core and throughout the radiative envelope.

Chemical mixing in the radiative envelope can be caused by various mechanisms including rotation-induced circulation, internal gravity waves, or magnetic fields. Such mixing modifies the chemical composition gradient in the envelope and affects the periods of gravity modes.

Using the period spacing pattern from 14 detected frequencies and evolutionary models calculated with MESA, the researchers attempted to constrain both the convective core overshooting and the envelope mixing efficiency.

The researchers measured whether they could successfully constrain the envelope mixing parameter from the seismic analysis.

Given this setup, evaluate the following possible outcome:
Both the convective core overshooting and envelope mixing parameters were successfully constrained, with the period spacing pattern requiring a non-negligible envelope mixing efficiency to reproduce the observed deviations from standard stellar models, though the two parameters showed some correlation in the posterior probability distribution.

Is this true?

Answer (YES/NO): NO